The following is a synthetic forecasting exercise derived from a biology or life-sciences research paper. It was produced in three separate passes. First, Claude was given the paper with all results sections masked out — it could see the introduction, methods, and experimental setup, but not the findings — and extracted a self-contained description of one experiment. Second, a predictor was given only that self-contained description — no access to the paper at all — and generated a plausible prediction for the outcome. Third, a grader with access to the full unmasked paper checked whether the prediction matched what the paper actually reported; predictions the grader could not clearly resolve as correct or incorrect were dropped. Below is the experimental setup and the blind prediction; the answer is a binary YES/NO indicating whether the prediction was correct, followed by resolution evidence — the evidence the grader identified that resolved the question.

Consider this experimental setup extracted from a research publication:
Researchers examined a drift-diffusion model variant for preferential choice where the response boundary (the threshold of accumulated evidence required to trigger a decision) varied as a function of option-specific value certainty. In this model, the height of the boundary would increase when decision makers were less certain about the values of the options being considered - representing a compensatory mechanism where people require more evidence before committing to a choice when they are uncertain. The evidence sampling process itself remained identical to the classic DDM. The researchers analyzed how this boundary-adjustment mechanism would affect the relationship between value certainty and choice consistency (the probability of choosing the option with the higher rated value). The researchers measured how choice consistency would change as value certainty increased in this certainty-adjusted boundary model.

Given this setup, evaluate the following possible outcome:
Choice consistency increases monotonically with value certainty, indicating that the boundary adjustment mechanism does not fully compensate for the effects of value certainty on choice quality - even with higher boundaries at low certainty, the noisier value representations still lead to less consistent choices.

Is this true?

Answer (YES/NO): NO